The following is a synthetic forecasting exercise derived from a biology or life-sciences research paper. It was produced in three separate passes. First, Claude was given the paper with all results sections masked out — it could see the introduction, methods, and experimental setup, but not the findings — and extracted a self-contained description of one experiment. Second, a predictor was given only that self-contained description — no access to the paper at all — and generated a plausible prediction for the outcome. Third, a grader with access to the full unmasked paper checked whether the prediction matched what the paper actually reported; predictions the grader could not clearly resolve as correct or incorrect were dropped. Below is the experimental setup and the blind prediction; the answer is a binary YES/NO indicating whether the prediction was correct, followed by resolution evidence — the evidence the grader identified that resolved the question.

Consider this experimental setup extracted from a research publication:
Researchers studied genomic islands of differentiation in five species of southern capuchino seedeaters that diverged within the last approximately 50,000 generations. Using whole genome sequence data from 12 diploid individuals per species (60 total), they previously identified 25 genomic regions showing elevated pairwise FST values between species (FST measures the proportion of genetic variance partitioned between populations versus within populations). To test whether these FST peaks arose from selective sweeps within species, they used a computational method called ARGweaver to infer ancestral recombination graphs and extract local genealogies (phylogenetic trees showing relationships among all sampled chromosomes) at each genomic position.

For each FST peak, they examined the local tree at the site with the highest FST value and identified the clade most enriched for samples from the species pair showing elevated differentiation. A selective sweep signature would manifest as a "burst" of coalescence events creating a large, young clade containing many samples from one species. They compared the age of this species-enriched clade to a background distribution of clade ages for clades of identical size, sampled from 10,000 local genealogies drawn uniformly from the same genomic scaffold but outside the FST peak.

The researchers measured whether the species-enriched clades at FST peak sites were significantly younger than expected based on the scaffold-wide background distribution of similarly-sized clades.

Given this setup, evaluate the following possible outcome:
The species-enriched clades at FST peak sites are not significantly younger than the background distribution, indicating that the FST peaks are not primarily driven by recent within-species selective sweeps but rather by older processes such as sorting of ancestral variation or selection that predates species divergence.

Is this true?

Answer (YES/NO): NO